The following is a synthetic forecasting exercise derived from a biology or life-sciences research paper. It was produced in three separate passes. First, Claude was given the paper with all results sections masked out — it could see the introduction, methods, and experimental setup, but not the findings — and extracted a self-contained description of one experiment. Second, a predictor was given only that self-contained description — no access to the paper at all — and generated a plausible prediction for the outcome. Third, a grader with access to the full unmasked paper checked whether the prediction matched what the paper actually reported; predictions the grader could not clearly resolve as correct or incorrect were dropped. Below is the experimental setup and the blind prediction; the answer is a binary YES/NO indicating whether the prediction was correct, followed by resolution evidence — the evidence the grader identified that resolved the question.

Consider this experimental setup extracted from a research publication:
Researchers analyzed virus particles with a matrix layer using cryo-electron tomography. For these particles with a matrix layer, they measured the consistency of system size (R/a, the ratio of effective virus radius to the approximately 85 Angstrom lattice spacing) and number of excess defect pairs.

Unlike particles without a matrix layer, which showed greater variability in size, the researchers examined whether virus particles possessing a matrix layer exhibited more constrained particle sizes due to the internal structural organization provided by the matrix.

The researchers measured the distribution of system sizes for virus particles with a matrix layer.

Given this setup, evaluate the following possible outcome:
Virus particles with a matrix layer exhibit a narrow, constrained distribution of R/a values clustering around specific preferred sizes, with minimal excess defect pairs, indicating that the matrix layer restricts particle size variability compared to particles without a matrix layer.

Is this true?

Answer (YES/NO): NO